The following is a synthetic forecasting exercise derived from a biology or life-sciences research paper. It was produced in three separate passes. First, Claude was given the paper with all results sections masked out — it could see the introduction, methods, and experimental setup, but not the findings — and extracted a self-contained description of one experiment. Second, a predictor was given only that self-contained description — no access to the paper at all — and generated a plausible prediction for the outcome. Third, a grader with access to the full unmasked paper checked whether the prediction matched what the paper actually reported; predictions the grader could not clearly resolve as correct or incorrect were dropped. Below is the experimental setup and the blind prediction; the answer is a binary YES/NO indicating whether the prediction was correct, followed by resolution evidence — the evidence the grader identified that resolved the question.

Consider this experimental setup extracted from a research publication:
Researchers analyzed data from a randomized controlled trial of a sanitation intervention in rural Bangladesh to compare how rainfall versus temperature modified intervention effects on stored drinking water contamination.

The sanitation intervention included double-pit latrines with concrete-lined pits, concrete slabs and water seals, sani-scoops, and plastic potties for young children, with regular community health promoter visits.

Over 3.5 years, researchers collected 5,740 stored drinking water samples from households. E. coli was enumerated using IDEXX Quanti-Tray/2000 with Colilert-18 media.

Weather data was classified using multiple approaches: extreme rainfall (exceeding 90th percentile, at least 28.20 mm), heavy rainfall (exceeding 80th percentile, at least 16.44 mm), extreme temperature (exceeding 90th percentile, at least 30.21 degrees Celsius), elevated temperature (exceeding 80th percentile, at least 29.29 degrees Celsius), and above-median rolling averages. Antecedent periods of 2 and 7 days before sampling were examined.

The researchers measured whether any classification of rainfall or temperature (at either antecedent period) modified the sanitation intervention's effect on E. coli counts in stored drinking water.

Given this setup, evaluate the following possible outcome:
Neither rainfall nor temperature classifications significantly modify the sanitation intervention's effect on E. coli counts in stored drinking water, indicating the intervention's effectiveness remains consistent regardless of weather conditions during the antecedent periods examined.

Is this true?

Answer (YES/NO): YES